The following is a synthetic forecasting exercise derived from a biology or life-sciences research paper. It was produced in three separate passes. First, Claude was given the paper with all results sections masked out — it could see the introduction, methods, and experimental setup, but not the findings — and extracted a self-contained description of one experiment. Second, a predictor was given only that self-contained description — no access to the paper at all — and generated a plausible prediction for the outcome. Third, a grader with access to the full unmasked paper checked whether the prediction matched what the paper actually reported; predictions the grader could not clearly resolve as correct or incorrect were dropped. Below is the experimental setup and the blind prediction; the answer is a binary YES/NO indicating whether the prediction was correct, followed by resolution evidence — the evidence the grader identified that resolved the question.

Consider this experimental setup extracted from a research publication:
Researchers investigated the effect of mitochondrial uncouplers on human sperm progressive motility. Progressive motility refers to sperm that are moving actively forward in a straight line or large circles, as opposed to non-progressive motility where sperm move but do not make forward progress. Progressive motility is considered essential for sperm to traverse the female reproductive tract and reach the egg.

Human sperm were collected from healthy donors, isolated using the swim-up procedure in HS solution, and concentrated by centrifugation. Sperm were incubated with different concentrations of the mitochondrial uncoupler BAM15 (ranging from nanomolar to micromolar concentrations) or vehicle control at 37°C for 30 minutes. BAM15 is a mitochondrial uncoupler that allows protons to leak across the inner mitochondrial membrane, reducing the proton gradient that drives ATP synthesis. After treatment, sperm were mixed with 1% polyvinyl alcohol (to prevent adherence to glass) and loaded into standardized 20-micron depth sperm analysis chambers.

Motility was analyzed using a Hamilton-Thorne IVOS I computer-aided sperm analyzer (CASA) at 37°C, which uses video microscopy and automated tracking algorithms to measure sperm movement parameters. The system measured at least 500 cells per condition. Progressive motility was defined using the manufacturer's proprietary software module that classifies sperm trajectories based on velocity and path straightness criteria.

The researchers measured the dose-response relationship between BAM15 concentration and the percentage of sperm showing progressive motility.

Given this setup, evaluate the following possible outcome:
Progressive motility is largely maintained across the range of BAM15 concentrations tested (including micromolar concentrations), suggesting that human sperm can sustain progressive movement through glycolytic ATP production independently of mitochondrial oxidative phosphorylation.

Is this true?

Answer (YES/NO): NO